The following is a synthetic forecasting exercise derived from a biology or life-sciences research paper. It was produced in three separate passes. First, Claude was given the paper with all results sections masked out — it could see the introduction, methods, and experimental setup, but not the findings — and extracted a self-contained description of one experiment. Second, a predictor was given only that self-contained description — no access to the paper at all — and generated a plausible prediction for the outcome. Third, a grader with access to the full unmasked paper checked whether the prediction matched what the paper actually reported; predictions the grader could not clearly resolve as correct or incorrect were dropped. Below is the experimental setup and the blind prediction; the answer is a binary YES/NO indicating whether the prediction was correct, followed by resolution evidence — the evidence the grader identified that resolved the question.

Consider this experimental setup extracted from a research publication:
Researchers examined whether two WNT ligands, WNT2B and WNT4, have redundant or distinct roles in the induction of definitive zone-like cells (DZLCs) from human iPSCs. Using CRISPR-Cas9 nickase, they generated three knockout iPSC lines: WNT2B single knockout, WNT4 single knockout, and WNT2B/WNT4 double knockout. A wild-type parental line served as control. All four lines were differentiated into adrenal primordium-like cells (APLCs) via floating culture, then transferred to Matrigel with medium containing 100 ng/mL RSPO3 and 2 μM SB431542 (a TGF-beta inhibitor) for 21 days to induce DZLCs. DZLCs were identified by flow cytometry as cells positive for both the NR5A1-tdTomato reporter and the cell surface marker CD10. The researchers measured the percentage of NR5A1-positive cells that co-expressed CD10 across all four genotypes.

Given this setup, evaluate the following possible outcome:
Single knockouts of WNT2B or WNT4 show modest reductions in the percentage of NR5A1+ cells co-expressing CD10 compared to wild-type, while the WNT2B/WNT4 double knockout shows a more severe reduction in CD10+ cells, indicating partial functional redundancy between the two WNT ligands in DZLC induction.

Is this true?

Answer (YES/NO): NO